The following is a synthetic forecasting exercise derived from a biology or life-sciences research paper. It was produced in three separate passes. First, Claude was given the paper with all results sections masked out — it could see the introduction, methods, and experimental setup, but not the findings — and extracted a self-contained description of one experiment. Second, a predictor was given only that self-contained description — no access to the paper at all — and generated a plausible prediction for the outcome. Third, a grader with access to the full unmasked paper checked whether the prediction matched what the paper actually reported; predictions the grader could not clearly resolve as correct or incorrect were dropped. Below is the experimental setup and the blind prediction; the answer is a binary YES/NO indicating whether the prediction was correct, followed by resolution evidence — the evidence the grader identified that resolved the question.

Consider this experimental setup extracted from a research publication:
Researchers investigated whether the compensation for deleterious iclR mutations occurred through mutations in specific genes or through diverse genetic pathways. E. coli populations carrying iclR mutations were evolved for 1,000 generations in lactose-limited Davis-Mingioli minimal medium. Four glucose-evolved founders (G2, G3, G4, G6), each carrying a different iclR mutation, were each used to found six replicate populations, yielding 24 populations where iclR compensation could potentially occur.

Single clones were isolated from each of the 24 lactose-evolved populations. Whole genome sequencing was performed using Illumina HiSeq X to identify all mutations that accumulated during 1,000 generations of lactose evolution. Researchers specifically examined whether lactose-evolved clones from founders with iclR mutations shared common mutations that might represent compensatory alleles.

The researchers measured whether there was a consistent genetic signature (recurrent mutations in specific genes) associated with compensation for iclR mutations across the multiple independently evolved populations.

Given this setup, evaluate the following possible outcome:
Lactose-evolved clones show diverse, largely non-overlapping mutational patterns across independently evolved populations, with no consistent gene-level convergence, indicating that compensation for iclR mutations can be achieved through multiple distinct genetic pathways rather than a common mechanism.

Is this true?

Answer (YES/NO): YES